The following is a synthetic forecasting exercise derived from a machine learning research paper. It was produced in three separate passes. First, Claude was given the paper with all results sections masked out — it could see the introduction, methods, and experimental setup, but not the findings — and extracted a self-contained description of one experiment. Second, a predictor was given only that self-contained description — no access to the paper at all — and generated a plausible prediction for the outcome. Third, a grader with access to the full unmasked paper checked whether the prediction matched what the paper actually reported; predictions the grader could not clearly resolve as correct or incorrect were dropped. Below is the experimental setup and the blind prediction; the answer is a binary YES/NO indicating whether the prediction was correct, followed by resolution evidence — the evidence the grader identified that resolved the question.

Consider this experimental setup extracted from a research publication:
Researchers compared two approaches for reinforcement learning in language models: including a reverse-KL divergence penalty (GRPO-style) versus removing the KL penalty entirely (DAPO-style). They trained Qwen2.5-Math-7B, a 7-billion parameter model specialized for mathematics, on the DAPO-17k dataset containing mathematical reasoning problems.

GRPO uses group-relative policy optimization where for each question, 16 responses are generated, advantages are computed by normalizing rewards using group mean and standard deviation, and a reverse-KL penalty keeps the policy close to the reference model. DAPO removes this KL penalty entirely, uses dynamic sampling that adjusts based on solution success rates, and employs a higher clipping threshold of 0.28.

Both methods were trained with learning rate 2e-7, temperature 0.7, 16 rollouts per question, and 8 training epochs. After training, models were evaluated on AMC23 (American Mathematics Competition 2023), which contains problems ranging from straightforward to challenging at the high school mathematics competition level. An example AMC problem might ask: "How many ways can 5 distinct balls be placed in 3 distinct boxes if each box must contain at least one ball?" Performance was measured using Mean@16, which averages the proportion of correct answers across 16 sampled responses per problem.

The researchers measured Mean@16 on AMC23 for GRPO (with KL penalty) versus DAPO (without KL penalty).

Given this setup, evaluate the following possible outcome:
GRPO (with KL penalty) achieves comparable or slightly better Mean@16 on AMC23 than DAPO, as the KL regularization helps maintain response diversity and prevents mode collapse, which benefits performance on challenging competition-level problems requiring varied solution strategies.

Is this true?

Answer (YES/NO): NO